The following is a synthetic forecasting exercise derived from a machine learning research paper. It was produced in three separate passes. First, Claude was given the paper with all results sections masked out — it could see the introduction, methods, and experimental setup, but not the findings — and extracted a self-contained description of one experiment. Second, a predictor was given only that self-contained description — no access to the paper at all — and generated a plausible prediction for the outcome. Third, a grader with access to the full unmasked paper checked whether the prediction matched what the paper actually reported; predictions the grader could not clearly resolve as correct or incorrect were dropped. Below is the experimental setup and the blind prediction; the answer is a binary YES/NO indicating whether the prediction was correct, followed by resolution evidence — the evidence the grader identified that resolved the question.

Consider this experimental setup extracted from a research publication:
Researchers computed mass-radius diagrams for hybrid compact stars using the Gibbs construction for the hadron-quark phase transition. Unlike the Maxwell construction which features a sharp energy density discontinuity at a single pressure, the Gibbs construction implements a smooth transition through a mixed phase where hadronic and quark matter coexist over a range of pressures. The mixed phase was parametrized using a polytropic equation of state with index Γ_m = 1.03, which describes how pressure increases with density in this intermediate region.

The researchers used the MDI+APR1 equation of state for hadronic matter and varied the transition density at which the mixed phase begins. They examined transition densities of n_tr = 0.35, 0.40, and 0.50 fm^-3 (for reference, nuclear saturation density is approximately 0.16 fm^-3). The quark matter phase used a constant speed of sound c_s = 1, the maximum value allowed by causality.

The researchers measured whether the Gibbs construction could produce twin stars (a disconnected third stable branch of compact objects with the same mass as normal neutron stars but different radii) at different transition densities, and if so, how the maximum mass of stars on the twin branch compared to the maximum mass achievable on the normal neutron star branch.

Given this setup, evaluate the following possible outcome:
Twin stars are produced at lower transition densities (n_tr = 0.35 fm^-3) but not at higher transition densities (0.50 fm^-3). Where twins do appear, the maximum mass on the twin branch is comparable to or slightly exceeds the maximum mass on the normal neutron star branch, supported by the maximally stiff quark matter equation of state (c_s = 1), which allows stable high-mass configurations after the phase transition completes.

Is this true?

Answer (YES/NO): NO